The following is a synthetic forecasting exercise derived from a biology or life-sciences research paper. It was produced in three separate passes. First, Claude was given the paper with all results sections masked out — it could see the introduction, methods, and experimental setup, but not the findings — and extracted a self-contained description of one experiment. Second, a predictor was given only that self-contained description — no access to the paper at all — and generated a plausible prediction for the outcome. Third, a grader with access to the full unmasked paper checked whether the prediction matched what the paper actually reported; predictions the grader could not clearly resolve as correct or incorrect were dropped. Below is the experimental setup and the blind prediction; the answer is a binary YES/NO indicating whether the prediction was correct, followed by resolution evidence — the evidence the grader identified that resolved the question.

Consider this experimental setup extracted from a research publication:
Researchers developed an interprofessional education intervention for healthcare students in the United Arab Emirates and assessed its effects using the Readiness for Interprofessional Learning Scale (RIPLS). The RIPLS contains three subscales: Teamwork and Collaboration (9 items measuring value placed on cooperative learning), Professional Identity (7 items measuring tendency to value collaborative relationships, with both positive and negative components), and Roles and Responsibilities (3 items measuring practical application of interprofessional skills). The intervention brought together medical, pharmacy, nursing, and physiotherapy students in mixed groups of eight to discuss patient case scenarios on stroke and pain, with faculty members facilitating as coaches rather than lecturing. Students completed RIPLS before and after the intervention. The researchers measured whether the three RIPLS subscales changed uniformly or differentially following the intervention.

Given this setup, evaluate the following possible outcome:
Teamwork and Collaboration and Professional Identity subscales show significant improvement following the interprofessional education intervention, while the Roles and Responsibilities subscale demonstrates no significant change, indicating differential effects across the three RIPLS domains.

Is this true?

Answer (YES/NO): YES